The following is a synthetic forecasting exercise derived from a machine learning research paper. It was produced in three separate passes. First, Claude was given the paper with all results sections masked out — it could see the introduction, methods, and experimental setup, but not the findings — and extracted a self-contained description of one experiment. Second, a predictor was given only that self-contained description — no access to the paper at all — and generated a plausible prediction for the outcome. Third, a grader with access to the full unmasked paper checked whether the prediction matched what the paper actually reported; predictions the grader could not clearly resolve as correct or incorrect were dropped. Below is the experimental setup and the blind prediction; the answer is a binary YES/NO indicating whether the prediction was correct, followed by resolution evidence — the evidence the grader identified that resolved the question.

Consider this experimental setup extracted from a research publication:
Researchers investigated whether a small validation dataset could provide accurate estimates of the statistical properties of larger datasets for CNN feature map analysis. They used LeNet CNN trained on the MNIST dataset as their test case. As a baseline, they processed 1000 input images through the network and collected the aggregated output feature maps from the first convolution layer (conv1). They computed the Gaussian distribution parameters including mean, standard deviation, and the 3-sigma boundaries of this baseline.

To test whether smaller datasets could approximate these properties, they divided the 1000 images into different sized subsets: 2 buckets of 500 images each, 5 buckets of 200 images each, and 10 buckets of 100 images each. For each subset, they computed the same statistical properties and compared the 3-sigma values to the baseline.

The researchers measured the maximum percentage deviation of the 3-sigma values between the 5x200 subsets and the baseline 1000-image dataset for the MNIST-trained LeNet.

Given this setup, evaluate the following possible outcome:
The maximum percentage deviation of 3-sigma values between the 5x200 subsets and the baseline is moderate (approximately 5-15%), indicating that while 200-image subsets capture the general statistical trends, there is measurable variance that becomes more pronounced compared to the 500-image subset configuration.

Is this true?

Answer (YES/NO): NO